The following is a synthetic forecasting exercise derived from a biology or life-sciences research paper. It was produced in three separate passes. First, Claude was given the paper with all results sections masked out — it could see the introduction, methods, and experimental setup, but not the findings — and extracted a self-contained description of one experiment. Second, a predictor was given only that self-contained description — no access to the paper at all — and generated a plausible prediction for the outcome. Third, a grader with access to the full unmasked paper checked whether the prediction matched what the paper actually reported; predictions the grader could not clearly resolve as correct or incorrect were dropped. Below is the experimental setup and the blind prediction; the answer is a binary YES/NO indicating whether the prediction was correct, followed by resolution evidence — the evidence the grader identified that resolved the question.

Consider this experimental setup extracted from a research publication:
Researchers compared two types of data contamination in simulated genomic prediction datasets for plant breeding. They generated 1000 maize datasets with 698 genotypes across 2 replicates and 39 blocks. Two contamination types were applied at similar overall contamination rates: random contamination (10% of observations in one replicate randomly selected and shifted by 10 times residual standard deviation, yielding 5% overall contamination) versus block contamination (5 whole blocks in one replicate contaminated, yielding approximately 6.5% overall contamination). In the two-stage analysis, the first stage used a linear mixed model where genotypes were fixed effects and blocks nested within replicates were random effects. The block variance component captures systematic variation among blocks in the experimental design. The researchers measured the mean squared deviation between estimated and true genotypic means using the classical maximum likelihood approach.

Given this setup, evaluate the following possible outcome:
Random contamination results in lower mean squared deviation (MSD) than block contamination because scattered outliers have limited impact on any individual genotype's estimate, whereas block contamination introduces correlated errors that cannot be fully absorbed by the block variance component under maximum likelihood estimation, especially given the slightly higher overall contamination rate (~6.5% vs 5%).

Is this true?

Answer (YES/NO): NO